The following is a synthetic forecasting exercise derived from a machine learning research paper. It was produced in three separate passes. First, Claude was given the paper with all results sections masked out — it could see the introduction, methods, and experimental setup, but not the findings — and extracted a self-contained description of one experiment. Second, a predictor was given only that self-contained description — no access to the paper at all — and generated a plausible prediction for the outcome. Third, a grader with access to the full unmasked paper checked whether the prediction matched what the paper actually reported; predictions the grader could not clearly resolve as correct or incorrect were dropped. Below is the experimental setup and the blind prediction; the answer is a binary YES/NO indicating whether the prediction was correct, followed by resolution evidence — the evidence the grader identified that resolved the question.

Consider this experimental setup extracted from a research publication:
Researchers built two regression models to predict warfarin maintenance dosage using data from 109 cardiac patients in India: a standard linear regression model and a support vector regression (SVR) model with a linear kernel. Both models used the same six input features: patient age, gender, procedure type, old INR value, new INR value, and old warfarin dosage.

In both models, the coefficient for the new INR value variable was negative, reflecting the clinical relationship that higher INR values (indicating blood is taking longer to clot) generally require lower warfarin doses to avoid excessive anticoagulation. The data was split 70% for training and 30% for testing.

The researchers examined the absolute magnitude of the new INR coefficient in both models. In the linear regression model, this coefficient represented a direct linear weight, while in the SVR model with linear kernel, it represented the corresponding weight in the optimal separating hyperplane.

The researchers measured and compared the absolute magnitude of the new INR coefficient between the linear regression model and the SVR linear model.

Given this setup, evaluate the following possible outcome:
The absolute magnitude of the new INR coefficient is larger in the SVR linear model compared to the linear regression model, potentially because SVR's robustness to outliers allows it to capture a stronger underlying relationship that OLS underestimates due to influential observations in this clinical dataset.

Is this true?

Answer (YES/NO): YES